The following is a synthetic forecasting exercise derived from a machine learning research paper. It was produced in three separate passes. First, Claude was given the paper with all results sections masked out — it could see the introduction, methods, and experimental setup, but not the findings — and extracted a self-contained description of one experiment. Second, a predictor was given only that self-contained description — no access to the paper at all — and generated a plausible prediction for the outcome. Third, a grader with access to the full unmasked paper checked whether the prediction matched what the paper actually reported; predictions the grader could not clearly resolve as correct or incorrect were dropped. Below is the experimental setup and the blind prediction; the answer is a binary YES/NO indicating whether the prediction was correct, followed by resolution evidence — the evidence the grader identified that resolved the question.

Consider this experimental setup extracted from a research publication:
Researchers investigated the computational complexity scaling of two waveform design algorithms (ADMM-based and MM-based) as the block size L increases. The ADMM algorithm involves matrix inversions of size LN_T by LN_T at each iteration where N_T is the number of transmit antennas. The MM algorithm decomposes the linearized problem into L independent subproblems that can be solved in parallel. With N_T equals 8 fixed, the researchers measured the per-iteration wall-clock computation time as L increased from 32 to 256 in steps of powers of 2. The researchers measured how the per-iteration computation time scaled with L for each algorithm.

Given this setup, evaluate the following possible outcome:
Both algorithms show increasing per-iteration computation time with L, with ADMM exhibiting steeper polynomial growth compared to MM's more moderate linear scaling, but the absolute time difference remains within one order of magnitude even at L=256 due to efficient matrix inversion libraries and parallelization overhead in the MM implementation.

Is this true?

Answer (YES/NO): NO